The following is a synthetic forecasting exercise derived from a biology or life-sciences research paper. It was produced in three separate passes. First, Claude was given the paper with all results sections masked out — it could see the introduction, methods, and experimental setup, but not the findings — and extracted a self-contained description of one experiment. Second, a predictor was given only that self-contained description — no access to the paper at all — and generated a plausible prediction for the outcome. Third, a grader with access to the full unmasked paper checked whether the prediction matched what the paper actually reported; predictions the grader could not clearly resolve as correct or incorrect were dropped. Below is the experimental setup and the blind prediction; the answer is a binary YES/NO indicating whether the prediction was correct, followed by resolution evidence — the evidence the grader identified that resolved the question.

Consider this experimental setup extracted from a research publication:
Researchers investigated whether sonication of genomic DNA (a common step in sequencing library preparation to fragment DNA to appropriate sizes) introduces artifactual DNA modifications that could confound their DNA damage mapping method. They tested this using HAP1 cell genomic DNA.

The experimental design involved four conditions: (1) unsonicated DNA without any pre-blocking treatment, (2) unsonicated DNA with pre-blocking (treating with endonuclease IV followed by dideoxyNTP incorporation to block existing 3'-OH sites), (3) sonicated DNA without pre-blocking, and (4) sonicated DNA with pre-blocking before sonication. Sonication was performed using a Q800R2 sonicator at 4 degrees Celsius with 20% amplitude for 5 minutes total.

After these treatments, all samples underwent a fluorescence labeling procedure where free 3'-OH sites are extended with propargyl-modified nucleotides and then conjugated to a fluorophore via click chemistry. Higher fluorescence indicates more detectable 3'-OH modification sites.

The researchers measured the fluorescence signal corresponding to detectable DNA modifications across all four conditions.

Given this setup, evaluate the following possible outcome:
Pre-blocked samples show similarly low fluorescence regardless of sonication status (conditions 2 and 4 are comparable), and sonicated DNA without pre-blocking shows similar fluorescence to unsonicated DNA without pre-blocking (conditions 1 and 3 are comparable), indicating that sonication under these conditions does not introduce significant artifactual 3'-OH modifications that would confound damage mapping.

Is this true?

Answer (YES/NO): NO